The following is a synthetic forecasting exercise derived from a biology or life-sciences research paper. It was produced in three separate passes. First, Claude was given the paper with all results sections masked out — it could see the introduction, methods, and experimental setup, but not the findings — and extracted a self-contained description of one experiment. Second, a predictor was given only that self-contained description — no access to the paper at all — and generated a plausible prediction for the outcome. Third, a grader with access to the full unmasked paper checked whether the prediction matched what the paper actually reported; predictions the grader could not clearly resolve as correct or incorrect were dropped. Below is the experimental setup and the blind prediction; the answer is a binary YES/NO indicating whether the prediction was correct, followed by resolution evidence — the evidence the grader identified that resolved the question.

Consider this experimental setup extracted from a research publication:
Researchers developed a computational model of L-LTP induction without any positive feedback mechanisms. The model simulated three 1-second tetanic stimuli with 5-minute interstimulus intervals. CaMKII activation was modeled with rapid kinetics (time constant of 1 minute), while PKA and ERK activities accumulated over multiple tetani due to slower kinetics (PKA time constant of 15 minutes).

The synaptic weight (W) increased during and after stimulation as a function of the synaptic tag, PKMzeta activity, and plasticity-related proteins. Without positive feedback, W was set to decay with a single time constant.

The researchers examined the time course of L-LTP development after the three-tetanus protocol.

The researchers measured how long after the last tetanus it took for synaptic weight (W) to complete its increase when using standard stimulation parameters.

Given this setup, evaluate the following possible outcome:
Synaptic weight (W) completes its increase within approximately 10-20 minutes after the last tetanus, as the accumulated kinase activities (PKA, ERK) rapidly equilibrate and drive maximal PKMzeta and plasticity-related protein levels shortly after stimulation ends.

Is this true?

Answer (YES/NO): NO